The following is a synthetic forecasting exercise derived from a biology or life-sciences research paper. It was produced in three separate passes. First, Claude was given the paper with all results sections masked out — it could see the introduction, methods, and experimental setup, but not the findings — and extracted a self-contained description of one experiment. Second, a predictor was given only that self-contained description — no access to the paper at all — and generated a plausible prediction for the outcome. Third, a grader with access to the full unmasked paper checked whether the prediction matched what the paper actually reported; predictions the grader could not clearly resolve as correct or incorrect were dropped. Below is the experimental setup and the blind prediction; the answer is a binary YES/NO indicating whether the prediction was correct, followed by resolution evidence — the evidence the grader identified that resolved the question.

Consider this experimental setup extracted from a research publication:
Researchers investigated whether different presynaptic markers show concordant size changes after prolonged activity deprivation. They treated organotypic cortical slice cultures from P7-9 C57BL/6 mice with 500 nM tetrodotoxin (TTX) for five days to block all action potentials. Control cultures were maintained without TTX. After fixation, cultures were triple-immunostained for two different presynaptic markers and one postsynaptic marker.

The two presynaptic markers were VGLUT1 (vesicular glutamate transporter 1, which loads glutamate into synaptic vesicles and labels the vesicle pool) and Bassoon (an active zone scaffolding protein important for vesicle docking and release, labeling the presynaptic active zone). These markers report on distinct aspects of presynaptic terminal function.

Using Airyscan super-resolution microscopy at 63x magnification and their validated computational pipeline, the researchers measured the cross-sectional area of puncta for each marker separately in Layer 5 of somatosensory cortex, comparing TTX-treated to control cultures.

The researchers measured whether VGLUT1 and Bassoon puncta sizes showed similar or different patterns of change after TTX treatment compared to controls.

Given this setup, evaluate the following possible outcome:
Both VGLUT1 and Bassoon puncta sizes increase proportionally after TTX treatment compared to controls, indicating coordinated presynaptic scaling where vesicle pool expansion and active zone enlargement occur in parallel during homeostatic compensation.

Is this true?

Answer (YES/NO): YES